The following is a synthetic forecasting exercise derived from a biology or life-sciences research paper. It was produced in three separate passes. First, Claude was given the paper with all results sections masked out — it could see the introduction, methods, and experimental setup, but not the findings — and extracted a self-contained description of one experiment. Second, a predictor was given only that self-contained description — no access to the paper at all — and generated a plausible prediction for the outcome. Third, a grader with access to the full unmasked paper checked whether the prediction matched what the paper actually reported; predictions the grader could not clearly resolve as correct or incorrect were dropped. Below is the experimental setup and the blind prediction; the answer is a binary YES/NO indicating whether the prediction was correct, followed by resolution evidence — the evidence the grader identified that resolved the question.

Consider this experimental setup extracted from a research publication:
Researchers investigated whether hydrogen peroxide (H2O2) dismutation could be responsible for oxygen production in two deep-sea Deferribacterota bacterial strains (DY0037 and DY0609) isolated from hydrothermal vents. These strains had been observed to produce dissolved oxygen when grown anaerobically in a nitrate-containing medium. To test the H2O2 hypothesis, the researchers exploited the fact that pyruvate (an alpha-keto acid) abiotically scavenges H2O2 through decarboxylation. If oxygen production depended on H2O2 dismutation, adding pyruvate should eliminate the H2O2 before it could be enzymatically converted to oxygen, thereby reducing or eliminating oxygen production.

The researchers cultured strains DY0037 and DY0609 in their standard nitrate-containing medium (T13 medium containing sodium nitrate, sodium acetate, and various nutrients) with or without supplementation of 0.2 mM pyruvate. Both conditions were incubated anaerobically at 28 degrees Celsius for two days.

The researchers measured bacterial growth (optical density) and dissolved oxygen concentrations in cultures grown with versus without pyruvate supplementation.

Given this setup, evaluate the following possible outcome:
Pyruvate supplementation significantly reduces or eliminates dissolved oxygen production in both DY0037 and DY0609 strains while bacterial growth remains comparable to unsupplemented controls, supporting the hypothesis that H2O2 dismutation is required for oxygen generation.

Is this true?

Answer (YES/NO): NO